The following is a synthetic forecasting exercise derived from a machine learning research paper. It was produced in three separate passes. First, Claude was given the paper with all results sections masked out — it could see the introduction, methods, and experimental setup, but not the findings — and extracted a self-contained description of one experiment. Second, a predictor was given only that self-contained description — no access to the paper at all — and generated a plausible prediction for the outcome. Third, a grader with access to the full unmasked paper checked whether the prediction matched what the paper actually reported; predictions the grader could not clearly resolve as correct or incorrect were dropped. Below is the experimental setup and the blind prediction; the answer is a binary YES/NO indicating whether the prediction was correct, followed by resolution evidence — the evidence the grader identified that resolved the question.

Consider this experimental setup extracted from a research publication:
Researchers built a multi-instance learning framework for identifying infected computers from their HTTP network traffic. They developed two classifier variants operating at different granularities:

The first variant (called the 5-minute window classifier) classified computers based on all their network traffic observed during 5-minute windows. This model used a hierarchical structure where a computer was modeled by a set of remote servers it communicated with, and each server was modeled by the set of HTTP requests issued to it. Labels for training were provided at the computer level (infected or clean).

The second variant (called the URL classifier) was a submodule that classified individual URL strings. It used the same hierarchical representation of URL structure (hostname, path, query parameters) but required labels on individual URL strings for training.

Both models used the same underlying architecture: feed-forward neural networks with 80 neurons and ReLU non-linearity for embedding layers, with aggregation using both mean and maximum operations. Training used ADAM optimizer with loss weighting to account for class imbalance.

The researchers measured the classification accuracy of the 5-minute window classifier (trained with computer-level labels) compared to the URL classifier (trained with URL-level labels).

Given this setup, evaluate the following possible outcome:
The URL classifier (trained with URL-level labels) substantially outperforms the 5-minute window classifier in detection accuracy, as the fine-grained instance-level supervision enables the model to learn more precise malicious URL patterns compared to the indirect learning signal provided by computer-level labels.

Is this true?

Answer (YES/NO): NO